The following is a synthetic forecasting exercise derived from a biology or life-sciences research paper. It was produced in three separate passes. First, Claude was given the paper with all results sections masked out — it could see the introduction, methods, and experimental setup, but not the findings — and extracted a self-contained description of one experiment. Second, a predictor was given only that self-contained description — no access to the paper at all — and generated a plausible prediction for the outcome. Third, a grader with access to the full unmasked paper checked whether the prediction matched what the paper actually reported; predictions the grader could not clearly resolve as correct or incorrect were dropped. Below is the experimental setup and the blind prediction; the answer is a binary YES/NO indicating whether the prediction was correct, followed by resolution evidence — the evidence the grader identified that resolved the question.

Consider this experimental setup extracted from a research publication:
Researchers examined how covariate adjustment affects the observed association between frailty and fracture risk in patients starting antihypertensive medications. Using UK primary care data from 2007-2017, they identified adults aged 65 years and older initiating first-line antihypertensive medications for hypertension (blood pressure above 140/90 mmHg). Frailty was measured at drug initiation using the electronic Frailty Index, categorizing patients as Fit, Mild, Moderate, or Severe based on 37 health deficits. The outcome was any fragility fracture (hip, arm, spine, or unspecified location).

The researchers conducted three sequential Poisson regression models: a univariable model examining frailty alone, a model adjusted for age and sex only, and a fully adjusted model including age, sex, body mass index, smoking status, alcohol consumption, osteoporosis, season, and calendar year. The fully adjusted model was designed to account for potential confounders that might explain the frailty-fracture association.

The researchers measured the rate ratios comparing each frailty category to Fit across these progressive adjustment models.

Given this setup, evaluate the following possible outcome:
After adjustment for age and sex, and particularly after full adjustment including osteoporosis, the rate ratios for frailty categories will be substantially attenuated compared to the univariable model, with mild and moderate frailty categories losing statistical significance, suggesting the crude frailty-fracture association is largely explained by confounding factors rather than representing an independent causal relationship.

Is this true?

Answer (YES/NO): NO